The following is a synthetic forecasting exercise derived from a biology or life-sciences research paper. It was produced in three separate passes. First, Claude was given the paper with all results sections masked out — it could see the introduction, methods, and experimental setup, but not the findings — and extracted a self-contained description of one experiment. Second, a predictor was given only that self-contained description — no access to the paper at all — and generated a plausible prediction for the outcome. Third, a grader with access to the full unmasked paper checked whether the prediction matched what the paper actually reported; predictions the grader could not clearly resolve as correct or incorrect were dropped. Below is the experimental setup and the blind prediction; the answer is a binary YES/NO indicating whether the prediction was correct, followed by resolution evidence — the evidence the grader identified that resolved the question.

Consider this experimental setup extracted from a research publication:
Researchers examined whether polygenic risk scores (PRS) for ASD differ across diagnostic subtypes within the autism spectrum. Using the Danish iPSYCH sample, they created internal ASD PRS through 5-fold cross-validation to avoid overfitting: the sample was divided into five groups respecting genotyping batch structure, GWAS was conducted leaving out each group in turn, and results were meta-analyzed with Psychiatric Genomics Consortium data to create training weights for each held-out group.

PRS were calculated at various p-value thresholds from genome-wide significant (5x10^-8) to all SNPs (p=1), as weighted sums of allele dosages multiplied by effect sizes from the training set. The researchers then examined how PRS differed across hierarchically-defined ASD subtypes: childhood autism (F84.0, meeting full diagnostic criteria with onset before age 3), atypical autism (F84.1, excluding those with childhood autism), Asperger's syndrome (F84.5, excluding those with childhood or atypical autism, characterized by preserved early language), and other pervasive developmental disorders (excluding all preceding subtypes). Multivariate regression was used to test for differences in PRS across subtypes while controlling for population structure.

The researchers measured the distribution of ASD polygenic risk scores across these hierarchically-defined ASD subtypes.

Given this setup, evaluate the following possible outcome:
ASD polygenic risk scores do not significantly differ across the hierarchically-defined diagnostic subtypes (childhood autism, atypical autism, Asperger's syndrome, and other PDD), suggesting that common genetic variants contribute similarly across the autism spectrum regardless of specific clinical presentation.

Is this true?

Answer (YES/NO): YES